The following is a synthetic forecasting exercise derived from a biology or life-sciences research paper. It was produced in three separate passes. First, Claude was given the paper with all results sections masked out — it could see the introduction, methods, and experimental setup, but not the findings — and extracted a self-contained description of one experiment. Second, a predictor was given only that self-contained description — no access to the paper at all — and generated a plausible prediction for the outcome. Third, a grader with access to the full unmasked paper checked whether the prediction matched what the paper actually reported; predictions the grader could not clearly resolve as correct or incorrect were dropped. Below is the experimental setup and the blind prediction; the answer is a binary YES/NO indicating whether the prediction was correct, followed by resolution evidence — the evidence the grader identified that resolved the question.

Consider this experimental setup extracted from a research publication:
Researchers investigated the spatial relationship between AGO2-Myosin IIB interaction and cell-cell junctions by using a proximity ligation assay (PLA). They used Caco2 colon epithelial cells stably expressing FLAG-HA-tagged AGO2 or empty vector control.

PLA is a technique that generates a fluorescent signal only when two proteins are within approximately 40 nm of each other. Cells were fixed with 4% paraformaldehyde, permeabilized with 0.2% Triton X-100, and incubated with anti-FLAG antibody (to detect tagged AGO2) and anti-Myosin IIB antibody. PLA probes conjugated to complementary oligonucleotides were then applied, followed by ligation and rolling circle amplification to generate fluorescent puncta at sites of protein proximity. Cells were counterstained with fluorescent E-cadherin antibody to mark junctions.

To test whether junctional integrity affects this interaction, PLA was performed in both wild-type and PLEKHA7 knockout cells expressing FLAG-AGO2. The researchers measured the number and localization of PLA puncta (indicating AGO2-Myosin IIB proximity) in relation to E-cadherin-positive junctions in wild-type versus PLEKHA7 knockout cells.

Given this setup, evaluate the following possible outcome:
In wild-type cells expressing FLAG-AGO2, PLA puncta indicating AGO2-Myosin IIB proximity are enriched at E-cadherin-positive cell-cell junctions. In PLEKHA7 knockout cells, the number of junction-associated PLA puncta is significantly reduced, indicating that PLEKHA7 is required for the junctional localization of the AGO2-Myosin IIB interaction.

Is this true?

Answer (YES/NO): YES